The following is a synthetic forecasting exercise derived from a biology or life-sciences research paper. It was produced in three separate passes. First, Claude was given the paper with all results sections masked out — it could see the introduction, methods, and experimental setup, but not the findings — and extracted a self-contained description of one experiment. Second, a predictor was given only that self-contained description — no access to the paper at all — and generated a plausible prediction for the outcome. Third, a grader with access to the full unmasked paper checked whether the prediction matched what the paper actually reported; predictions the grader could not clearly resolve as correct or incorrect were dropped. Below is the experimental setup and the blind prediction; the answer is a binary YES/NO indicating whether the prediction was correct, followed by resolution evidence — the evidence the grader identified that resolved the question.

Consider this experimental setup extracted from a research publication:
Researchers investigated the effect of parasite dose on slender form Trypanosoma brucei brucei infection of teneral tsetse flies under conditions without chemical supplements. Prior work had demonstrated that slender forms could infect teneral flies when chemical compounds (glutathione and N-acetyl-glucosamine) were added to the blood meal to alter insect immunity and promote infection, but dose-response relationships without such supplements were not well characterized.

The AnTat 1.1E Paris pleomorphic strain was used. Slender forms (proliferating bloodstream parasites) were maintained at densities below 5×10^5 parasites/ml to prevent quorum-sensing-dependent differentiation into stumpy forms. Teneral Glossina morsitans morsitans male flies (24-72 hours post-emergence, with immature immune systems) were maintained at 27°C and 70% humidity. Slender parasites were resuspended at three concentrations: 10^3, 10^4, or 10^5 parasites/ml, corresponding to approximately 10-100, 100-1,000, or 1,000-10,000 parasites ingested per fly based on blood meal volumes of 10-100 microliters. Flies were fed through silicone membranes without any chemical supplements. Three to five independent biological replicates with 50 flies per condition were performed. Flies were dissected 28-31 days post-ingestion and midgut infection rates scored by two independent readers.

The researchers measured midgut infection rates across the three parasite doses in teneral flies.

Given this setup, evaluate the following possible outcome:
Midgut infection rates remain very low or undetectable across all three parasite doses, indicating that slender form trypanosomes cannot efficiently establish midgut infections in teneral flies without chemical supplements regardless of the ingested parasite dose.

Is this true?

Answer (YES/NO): NO